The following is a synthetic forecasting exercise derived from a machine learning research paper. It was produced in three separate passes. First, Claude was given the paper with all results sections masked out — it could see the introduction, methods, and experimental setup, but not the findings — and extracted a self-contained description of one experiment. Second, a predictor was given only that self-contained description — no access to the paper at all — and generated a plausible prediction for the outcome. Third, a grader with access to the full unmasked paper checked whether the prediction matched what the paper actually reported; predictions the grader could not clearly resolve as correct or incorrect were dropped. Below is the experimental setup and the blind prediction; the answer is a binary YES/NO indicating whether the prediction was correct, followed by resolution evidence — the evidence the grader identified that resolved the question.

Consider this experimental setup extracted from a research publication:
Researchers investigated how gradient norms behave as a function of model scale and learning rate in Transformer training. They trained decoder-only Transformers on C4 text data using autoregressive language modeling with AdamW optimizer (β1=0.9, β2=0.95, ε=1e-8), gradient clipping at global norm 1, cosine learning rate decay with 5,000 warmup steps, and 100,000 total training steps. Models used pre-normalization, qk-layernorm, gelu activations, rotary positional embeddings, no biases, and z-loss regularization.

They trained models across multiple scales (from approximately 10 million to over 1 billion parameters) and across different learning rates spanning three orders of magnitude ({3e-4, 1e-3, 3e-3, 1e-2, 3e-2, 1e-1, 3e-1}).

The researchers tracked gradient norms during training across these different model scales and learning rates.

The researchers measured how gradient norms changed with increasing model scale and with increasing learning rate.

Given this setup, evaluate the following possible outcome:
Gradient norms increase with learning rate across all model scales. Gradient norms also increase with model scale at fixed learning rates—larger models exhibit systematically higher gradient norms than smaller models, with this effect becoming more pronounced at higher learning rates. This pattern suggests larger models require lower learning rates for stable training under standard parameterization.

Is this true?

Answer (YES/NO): NO